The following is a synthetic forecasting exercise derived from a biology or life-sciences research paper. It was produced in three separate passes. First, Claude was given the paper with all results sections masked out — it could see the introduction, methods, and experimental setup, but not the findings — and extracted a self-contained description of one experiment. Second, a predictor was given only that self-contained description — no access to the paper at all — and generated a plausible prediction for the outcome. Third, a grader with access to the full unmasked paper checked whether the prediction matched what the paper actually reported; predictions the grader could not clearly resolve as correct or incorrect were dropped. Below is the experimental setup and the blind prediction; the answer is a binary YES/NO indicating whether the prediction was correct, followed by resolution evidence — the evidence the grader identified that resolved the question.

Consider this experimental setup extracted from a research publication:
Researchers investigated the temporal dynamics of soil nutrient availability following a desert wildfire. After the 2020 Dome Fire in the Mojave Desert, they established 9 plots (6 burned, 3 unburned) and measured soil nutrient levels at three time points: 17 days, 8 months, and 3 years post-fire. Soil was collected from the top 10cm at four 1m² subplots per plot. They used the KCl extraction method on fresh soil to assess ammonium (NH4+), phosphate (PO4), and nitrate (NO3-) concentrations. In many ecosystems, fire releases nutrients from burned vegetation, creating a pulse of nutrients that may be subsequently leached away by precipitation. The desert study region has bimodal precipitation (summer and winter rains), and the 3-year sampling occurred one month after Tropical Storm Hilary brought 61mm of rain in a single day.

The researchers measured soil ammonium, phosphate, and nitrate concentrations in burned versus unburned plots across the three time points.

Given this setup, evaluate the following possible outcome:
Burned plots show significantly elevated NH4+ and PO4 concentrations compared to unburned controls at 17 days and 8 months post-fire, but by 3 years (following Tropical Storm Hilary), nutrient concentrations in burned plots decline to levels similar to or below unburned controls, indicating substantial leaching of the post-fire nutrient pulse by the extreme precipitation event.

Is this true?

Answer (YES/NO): NO